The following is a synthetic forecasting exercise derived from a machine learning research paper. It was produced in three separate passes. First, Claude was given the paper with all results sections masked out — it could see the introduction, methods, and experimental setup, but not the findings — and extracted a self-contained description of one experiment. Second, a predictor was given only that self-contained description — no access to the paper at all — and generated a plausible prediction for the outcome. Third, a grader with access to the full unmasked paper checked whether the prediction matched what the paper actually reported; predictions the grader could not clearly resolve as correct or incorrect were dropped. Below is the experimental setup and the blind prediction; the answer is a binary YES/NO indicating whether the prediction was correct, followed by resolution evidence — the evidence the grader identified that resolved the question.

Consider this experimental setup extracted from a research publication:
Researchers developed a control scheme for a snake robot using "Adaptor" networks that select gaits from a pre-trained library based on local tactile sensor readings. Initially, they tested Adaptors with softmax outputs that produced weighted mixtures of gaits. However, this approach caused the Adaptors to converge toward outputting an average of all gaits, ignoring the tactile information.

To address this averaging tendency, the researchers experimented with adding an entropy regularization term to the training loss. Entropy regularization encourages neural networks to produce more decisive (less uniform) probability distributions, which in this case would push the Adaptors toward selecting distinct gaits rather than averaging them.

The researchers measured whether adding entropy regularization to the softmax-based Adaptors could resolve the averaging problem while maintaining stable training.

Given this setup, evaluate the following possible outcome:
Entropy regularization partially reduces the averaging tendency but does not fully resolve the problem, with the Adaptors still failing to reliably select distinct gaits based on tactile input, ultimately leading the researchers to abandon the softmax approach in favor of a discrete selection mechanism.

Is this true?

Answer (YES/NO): NO